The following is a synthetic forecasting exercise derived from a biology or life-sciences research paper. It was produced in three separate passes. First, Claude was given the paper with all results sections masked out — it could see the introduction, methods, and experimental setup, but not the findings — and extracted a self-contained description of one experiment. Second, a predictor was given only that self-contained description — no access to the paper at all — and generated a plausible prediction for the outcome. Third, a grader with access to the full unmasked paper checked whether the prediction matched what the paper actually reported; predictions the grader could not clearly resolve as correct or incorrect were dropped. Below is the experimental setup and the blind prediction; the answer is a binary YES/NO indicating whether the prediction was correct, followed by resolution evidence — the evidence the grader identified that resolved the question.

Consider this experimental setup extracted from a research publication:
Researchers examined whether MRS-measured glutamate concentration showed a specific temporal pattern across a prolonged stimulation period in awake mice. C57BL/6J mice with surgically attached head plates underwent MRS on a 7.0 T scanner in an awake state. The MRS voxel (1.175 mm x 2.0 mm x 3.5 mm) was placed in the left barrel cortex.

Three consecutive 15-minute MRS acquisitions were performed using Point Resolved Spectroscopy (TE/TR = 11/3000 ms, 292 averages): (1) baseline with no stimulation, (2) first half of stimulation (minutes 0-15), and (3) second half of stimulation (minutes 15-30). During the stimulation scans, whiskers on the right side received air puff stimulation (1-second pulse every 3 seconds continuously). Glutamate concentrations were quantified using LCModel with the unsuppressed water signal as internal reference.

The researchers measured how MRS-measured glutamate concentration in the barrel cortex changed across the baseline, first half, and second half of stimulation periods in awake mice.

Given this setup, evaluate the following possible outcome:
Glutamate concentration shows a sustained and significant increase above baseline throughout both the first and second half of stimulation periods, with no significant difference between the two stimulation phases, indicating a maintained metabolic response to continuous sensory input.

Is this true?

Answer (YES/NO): NO